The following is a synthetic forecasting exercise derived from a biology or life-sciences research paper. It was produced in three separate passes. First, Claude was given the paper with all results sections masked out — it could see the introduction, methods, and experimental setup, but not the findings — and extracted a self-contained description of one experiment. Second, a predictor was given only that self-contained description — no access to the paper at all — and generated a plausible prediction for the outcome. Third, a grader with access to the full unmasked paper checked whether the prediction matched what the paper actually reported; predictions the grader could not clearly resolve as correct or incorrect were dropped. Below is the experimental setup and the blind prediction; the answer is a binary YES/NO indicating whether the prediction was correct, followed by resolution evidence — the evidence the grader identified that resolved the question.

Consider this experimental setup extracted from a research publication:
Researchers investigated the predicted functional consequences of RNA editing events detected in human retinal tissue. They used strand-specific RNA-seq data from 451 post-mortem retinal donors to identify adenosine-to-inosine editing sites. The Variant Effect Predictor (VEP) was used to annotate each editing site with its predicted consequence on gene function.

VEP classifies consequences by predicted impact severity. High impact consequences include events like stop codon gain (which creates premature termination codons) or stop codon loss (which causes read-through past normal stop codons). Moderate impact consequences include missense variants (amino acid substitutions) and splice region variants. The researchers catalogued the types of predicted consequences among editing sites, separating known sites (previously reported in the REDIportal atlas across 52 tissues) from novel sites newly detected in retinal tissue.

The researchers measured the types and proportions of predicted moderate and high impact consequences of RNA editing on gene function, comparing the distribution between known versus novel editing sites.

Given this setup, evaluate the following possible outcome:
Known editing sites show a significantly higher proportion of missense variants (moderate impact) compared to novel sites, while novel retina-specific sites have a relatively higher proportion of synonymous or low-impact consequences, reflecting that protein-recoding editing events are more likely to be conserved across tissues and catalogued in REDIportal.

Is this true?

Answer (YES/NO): NO